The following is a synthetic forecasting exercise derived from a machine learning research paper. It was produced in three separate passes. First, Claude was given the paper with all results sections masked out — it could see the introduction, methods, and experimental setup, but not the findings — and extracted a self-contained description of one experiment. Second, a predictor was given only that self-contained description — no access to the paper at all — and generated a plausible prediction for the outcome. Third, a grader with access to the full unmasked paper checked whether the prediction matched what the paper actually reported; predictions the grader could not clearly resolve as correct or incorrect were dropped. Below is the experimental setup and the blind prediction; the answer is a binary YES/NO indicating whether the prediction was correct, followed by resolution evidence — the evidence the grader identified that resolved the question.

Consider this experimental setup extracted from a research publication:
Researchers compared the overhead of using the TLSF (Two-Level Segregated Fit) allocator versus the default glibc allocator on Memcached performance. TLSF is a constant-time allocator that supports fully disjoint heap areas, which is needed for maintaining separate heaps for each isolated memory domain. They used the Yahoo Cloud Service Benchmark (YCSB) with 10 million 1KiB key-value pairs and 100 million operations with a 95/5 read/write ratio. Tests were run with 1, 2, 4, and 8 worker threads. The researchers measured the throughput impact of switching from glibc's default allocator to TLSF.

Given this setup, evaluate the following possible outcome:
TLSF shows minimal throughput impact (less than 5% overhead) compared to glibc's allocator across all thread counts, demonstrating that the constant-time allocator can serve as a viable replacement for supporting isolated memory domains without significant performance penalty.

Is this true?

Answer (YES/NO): YES